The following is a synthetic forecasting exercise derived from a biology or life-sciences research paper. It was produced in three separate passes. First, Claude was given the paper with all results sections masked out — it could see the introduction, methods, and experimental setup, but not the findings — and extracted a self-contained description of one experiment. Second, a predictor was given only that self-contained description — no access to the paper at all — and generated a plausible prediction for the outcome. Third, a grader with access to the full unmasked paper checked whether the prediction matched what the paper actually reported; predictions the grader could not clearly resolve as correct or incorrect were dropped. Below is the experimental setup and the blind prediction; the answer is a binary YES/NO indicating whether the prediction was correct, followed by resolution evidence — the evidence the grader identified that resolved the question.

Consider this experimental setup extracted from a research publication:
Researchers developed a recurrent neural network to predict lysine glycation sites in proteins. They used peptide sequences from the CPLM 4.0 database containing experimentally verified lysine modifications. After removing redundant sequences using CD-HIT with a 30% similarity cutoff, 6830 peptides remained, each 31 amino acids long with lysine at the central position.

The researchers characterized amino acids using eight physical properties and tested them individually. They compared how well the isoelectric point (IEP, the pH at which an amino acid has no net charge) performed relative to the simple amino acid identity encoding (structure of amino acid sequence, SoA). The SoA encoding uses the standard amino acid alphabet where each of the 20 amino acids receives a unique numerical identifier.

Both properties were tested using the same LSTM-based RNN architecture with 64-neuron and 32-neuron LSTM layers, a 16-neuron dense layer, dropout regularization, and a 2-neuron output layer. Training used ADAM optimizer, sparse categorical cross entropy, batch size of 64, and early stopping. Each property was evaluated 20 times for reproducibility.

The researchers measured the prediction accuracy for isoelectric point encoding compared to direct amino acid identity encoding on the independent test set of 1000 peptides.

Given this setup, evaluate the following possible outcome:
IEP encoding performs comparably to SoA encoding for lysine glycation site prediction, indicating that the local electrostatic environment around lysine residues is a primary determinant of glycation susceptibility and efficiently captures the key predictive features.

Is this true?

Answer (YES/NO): NO